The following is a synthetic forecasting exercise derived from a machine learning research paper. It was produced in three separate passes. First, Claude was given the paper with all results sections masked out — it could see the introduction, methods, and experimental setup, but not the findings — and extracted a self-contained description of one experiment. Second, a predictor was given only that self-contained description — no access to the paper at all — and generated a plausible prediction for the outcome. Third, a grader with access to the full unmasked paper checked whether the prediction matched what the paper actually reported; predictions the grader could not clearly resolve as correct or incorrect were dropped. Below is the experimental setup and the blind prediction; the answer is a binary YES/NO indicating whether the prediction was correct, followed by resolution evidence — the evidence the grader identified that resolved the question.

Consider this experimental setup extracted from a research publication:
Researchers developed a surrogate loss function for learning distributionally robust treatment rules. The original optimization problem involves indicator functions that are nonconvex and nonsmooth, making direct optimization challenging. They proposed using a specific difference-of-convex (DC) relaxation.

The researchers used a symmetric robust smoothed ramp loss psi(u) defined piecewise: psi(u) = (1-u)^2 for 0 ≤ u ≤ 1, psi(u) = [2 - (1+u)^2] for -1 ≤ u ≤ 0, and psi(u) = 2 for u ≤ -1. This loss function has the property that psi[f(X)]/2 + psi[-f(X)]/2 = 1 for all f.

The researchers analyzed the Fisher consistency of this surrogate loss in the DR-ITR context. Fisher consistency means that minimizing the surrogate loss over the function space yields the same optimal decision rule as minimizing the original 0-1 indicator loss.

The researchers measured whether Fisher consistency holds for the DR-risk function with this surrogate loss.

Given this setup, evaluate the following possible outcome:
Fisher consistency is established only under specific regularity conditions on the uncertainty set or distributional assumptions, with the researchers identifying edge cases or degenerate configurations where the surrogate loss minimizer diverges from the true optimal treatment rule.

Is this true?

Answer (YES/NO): NO